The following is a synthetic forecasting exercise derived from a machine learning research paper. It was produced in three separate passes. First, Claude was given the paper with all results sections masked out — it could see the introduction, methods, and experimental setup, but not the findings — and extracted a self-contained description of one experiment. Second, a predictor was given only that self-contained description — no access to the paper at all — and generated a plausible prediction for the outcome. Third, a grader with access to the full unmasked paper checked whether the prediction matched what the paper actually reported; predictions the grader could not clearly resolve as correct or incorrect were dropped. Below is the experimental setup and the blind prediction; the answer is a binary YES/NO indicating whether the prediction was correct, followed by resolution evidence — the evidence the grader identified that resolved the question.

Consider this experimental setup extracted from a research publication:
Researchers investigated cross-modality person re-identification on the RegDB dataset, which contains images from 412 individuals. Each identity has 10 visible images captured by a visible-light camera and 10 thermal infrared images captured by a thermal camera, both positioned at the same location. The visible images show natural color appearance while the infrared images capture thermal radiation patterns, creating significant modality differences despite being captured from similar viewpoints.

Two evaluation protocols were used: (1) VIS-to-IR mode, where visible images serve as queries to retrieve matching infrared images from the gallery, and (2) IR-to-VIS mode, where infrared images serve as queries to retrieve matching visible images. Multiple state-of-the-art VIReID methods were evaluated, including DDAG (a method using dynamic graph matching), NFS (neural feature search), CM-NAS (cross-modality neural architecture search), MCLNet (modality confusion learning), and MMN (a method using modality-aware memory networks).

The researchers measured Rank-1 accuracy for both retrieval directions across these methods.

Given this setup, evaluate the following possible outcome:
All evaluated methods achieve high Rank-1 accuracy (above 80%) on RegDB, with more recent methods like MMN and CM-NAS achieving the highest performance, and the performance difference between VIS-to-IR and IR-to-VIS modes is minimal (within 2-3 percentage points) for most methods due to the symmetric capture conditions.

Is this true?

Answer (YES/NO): NO